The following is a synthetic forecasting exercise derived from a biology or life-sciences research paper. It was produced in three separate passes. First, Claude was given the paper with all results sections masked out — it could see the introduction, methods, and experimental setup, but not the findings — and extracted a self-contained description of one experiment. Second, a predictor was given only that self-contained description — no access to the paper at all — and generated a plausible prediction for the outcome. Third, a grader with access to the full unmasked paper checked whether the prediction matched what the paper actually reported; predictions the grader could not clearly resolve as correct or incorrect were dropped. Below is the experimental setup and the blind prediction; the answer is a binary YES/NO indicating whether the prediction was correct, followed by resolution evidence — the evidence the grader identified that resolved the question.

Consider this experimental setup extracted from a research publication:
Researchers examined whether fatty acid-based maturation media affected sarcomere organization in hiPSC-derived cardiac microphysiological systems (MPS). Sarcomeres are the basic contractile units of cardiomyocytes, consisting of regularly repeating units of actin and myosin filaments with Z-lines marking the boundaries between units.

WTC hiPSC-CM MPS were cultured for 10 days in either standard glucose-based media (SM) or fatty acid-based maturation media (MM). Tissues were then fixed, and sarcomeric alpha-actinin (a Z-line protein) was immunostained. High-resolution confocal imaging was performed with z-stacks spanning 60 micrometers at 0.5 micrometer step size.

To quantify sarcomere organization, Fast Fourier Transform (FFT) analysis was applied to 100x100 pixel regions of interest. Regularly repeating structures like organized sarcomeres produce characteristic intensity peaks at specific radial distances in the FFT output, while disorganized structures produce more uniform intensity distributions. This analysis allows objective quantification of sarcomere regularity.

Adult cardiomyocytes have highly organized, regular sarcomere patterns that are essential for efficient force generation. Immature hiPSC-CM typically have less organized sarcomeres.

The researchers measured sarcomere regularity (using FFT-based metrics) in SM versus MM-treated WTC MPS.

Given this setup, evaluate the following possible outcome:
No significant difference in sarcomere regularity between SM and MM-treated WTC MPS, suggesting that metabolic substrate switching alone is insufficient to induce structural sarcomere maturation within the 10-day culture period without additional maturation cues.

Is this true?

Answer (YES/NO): YES